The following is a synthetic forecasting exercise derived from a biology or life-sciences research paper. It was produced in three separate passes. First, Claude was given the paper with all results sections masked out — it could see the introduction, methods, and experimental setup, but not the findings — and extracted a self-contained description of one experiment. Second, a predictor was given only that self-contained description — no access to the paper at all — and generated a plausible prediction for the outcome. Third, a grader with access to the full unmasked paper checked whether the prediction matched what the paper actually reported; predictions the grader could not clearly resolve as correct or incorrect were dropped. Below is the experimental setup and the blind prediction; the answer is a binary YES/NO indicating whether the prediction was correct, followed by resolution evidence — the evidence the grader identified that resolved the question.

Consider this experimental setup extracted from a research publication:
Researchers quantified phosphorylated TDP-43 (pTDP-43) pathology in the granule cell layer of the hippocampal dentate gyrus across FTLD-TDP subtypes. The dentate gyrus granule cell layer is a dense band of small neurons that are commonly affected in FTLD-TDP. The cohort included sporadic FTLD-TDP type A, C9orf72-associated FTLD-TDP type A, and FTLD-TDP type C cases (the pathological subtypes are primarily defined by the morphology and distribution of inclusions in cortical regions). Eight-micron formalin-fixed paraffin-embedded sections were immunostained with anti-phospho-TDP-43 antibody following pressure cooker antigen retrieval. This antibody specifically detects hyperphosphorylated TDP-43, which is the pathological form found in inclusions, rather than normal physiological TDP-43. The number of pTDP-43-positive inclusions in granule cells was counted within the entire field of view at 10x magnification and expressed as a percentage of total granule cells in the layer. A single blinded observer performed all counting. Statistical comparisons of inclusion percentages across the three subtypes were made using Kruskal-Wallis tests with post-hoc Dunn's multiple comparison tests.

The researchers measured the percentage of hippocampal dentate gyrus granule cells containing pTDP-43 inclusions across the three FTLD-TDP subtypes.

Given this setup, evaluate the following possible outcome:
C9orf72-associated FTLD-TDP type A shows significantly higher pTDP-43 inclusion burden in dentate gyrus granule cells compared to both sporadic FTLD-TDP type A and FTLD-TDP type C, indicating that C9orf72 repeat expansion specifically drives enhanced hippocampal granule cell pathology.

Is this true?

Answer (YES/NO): NO